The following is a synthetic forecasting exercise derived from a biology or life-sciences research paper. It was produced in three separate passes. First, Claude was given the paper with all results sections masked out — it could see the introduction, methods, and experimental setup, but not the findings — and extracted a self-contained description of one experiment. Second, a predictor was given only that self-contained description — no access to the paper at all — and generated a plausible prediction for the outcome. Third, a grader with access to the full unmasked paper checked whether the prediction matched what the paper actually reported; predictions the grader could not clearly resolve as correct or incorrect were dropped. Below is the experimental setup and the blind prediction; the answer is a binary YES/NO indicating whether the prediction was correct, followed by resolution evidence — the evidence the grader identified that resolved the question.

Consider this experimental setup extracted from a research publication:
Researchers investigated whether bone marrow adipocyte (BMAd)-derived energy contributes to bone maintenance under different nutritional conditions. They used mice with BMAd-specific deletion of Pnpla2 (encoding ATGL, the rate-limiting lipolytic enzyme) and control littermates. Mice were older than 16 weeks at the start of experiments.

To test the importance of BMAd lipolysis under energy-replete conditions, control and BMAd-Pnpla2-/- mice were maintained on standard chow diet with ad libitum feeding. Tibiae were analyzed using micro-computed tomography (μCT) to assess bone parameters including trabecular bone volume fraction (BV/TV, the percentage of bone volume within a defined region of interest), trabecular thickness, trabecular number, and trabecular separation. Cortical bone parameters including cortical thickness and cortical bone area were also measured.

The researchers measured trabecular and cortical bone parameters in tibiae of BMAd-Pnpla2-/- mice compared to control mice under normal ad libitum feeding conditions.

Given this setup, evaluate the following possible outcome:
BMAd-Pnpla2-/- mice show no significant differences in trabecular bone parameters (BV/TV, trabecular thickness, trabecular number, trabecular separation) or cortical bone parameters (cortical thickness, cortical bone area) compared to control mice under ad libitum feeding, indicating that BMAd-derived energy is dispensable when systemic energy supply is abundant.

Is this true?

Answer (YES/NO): YES